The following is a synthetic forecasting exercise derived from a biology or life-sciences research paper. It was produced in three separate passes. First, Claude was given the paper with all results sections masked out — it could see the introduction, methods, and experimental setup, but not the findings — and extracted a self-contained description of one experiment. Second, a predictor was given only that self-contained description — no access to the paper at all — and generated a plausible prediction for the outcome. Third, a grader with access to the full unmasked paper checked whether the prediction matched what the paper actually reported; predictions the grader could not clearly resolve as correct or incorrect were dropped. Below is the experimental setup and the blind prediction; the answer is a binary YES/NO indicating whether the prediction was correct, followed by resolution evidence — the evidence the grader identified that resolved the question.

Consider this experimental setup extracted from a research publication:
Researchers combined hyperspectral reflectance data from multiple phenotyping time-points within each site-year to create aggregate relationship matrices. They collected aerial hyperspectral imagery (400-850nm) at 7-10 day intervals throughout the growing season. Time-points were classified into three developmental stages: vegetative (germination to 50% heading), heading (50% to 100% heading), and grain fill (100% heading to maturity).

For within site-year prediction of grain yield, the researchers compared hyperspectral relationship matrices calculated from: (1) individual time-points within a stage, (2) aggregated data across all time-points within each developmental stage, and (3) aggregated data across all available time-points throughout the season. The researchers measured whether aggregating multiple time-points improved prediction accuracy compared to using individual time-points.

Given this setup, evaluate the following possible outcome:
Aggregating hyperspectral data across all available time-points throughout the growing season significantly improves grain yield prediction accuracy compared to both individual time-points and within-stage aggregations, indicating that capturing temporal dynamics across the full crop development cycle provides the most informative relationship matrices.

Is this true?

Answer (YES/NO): NO